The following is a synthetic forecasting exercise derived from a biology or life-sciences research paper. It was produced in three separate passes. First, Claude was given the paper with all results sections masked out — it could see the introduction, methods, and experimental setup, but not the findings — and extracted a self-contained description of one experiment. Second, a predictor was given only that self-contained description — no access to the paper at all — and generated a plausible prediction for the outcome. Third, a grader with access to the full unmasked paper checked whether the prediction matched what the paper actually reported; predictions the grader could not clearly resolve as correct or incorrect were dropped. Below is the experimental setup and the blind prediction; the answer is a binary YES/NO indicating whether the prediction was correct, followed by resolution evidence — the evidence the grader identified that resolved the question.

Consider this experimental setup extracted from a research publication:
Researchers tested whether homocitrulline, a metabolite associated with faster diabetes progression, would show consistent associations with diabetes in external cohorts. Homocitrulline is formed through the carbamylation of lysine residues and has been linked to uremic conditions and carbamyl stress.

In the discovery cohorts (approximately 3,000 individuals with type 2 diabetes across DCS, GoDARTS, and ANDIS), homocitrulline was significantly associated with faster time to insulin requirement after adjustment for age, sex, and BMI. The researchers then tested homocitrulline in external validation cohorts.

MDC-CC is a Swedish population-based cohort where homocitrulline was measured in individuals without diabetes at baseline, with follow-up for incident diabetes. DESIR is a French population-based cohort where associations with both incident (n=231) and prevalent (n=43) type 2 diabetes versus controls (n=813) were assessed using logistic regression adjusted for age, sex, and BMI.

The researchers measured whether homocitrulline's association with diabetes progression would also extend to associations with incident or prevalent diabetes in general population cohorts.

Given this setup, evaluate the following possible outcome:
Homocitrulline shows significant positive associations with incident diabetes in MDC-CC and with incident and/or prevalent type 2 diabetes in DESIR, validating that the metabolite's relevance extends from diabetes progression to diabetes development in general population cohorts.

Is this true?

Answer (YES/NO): NO